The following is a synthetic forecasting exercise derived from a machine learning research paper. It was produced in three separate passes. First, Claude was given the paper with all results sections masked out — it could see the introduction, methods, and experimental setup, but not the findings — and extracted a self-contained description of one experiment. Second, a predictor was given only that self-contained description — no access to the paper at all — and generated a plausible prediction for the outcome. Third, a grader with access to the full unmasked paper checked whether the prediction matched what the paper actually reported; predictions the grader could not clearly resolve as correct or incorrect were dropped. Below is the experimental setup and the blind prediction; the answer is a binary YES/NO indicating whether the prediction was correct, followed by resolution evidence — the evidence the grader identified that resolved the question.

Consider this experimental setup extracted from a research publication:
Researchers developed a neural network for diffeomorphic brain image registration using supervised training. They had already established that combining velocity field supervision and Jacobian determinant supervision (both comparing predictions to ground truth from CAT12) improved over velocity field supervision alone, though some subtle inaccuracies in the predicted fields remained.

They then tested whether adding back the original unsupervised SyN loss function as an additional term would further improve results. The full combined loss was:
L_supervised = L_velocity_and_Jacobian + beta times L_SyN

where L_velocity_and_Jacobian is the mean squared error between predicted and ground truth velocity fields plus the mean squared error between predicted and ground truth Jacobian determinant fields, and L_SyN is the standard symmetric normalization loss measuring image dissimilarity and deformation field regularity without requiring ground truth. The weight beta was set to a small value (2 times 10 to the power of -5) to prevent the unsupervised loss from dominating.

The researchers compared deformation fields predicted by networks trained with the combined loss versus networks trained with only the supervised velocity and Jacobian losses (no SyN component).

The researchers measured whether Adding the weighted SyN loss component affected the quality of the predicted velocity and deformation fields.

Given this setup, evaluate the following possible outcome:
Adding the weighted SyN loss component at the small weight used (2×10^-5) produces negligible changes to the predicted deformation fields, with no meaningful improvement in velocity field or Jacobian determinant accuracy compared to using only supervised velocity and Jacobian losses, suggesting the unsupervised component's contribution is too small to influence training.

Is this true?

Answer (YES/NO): NO